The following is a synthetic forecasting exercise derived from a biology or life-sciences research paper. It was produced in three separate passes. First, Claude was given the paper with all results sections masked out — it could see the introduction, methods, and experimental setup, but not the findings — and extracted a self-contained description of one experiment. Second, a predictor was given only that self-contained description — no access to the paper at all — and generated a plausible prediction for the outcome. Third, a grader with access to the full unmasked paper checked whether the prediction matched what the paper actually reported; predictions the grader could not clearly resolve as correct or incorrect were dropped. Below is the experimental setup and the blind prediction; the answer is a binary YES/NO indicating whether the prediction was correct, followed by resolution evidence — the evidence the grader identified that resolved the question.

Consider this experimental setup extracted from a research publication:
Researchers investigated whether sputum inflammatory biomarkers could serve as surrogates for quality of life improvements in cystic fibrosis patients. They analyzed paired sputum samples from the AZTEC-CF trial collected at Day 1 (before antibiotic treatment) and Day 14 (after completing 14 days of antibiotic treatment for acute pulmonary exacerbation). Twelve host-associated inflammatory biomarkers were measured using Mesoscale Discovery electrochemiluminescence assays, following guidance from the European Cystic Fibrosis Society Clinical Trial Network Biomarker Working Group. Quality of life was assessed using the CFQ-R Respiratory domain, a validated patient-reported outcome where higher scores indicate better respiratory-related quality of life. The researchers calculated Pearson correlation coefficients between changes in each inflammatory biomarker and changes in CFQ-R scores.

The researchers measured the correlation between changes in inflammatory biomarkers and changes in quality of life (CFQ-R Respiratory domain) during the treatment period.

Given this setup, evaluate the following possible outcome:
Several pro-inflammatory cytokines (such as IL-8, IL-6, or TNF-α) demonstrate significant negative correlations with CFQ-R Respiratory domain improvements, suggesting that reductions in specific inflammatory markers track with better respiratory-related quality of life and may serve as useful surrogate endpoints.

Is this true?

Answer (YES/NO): NO